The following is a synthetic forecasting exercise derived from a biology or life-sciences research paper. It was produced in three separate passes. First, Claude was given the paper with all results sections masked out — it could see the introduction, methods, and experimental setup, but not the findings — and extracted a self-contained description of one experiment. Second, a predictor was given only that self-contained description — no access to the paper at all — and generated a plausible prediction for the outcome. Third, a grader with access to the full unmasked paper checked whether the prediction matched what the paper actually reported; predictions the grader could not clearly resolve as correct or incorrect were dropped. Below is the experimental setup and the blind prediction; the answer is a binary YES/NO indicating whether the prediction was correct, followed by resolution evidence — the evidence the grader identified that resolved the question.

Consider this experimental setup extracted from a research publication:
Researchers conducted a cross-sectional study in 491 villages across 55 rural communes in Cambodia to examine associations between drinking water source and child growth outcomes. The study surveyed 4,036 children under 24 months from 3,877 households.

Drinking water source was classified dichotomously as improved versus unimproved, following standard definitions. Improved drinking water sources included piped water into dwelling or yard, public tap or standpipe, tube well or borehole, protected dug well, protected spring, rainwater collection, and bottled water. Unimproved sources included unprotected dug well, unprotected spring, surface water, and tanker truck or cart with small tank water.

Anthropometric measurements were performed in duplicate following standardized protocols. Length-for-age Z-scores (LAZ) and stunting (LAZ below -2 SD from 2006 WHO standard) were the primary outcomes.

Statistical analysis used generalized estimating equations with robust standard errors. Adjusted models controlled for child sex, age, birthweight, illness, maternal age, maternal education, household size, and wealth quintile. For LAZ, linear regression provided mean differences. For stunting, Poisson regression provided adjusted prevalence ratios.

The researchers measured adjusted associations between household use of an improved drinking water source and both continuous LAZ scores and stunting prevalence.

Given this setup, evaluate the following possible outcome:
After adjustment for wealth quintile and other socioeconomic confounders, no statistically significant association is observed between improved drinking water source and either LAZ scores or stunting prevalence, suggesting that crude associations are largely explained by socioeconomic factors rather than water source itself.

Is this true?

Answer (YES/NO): NO